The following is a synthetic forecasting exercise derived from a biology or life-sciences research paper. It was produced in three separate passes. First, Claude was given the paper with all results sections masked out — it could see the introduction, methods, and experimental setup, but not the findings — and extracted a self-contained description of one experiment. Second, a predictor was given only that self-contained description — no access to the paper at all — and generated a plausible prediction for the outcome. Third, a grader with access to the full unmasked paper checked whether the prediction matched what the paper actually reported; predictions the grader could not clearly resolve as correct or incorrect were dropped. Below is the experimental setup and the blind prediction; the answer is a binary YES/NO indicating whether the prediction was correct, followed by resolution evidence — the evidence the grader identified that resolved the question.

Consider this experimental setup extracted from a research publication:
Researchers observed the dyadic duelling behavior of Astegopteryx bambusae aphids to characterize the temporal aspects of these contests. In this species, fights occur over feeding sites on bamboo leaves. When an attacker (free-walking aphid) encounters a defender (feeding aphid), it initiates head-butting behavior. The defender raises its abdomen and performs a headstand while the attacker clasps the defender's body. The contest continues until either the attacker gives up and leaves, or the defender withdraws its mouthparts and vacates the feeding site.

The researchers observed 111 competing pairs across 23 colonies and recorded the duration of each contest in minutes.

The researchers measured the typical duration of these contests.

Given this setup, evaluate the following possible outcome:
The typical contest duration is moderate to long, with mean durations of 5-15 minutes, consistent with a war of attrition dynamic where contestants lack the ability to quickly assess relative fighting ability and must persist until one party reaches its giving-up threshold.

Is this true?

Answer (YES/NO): NO